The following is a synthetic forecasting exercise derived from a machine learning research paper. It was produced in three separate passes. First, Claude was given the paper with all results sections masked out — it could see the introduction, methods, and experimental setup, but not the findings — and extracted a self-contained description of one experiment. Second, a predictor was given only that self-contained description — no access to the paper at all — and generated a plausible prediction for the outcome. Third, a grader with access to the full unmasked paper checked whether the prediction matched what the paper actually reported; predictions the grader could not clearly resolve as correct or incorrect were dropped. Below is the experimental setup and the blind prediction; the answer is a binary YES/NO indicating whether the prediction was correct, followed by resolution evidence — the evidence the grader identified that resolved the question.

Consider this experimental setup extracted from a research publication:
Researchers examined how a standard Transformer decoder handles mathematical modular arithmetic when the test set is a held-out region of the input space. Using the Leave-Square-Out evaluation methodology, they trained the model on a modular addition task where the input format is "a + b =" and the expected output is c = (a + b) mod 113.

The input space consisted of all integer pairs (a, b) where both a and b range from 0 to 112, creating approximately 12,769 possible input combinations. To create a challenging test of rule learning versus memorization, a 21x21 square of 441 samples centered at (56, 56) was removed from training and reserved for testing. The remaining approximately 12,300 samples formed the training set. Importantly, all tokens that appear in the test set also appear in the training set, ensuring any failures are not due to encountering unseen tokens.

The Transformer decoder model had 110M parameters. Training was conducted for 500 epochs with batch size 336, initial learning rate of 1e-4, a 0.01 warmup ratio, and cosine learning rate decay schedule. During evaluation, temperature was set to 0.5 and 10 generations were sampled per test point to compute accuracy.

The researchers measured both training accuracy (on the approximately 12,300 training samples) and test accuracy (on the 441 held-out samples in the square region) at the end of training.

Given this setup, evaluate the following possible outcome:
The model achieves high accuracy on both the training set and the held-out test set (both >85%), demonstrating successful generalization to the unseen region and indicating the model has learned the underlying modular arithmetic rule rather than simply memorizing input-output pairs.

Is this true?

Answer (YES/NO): NO